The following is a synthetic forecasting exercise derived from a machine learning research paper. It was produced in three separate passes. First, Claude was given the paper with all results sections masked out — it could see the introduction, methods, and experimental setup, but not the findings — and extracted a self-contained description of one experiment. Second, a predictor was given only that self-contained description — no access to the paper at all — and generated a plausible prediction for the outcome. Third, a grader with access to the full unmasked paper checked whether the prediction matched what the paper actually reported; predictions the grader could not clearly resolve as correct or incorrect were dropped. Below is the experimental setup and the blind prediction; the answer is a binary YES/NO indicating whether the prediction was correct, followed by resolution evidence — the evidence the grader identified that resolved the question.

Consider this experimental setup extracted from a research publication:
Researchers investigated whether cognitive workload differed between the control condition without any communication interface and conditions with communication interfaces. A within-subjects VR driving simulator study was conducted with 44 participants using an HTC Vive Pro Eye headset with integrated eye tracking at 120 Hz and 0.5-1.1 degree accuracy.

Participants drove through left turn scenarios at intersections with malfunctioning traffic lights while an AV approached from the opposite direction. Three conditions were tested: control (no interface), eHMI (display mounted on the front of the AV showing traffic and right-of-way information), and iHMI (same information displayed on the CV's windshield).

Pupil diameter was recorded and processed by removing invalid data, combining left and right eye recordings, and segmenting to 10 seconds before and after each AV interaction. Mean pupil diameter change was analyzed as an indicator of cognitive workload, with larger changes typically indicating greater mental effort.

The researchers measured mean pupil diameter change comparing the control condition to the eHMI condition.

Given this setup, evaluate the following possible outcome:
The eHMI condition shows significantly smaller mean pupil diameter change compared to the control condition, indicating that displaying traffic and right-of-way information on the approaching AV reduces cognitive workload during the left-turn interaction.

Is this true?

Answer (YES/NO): NO